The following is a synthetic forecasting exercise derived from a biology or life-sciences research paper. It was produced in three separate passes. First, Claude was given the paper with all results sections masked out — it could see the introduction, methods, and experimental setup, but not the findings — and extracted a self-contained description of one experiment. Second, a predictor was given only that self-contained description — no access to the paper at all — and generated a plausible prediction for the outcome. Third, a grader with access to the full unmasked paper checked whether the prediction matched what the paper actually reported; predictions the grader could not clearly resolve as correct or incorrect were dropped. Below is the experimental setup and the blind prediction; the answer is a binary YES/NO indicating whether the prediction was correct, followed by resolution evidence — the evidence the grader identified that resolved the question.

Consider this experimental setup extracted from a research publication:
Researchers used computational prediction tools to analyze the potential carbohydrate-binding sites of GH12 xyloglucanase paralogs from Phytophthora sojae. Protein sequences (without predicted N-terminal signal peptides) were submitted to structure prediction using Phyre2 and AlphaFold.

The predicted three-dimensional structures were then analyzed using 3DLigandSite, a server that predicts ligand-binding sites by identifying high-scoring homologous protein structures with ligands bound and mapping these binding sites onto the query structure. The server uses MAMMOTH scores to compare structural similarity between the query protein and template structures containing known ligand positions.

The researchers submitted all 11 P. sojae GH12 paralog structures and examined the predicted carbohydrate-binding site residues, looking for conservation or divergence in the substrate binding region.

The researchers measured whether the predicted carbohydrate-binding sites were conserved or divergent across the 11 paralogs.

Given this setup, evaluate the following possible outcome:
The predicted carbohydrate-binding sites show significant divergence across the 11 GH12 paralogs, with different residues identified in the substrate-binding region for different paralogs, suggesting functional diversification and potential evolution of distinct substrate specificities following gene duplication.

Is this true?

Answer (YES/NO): NO